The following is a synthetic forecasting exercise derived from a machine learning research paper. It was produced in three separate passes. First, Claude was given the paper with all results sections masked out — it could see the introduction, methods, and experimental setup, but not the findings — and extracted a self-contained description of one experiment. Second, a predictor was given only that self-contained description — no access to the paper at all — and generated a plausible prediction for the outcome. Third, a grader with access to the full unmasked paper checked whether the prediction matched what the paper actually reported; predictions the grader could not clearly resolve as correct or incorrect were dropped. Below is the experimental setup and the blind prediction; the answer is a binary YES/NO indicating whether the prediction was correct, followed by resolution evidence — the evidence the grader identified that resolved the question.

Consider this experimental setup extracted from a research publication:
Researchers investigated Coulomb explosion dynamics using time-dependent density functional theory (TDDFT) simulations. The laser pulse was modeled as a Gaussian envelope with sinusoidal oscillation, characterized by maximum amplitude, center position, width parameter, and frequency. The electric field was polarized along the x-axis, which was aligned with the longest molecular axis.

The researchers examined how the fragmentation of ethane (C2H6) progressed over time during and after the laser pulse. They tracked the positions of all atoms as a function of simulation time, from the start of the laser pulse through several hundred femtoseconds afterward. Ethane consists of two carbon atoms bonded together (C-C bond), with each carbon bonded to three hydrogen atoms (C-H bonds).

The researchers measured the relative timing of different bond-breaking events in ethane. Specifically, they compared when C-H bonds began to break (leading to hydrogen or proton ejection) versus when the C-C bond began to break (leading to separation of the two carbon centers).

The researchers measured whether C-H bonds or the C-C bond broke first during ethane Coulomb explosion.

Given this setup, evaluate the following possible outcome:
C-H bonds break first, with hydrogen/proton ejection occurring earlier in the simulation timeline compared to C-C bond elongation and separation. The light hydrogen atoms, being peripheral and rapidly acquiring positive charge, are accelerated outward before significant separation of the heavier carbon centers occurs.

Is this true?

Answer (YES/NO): NO